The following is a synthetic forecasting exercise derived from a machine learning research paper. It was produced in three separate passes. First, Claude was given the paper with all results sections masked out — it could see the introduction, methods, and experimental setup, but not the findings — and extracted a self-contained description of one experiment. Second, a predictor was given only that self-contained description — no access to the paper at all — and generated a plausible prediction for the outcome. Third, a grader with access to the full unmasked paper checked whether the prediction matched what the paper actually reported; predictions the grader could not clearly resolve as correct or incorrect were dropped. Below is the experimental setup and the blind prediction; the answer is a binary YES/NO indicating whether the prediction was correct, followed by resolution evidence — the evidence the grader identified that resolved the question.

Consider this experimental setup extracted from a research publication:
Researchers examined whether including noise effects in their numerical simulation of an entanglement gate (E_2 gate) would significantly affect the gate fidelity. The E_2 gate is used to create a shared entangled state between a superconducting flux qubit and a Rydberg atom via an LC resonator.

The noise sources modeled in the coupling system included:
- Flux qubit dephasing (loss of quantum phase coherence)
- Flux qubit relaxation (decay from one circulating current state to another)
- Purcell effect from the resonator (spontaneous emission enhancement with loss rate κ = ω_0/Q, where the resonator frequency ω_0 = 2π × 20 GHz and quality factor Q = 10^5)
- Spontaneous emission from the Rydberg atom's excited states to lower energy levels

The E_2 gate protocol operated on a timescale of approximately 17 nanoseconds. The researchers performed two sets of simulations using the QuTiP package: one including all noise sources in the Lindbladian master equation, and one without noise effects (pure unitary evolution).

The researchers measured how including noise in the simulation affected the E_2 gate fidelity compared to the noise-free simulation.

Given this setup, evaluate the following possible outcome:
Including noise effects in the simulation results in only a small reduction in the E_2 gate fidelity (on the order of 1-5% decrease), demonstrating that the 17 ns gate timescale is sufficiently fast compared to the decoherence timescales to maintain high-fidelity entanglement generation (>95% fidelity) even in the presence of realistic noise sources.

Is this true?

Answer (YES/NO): NO